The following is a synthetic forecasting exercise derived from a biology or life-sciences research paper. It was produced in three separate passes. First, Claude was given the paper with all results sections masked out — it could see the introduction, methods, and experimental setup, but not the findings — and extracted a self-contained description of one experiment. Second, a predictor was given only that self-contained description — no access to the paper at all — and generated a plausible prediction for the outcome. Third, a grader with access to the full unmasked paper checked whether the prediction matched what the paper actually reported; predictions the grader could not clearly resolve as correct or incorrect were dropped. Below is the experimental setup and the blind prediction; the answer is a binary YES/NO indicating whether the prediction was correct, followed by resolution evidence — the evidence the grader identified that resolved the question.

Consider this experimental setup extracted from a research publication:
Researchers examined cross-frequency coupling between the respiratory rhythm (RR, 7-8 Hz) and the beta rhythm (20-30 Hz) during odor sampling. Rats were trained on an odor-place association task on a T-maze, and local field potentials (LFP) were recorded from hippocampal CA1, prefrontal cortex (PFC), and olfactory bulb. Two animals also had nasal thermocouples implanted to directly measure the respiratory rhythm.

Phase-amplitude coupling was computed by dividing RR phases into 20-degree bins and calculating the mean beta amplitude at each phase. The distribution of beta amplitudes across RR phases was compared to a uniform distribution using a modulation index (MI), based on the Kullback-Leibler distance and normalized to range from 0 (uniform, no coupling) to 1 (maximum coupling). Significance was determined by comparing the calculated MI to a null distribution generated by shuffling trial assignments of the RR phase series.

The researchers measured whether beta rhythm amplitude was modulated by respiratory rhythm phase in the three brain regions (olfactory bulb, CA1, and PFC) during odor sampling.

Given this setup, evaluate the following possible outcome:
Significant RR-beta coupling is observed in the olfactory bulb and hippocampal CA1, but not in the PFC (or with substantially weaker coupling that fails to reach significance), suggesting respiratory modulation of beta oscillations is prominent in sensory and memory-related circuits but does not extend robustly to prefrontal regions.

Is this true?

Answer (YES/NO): NO